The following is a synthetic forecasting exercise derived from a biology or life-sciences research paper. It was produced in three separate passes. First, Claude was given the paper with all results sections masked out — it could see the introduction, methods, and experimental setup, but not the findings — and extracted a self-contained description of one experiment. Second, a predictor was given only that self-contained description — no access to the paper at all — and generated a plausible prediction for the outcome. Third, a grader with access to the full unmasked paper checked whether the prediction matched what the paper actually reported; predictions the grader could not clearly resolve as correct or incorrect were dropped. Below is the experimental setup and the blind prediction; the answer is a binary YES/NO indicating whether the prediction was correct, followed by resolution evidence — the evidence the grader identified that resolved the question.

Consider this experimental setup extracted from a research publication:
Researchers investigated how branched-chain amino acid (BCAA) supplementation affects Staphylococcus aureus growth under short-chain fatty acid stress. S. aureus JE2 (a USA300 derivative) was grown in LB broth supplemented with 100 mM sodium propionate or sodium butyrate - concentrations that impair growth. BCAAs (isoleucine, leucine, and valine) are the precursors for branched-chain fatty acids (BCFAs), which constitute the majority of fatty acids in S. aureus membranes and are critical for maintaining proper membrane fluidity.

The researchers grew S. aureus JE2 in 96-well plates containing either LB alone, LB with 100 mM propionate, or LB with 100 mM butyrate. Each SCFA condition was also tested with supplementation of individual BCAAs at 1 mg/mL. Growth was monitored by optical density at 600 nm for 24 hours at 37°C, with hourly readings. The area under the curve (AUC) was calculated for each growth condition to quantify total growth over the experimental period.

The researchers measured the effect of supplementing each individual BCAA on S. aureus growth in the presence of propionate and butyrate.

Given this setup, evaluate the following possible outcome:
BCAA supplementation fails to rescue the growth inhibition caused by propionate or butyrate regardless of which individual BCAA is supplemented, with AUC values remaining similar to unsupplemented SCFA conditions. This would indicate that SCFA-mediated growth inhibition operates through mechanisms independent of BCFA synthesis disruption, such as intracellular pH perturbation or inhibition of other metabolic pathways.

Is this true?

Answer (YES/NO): NO